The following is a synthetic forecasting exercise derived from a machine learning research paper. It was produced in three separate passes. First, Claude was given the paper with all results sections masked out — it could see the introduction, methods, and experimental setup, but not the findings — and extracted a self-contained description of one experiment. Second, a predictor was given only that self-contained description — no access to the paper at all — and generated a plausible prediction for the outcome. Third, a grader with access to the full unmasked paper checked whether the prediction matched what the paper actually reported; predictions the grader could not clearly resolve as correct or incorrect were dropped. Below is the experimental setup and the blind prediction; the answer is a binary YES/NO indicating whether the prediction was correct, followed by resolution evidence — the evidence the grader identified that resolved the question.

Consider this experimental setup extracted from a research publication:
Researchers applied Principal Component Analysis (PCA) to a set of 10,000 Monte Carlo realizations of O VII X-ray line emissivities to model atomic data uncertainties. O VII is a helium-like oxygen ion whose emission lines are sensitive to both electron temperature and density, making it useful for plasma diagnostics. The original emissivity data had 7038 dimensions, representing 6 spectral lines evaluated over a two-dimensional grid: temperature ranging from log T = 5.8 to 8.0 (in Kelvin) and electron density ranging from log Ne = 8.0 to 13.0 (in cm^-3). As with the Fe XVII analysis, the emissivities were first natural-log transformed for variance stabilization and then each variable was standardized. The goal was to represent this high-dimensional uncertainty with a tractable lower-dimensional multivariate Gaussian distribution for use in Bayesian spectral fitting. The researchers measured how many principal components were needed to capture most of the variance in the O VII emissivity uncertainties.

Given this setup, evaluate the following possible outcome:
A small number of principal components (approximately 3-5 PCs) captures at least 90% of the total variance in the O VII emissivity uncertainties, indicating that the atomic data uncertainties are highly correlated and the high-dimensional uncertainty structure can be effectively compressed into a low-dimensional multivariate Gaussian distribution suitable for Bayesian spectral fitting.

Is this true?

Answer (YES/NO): NO